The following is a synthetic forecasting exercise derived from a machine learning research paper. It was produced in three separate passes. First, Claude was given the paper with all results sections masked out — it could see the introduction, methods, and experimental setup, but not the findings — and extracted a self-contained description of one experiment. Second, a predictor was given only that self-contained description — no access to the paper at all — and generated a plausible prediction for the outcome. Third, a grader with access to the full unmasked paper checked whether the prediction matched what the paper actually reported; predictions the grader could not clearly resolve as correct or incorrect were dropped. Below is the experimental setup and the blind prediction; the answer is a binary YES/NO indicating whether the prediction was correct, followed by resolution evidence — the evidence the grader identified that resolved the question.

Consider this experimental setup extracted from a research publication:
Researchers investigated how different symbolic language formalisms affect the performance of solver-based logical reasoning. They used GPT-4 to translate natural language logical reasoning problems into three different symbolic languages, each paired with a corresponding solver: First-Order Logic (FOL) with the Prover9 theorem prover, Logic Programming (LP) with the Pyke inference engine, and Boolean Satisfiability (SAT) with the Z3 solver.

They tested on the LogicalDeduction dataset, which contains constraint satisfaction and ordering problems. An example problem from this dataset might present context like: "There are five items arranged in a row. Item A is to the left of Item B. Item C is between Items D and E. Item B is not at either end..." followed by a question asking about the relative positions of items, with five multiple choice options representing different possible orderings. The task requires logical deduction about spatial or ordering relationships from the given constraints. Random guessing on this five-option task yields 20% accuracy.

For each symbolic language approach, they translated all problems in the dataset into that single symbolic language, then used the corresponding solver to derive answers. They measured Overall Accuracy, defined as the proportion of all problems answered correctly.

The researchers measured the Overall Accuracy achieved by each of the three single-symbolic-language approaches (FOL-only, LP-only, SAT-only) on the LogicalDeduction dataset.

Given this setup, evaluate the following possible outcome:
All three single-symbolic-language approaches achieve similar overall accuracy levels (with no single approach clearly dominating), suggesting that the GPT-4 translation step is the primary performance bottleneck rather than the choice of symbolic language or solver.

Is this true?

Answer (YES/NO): NO